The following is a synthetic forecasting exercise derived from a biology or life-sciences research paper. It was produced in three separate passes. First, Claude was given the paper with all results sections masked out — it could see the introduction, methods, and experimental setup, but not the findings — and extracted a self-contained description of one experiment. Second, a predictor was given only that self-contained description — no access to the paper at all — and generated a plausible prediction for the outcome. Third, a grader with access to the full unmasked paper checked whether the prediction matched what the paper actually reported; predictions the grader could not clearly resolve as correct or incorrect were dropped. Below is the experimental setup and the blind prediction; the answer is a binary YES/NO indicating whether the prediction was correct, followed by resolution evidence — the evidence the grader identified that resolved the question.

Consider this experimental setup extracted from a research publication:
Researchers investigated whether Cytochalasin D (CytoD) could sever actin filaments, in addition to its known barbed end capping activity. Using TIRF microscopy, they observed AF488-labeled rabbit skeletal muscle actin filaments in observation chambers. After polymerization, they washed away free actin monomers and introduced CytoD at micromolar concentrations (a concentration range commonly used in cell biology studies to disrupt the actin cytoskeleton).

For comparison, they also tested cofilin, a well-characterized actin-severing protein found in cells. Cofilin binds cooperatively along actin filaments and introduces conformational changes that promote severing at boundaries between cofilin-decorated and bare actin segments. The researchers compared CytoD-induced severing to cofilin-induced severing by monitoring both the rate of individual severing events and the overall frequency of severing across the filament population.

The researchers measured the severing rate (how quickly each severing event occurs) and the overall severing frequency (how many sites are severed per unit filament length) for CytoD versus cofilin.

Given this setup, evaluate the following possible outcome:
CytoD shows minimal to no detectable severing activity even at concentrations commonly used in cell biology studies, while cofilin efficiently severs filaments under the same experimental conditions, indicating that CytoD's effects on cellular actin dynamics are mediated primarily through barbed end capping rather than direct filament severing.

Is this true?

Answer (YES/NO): NO